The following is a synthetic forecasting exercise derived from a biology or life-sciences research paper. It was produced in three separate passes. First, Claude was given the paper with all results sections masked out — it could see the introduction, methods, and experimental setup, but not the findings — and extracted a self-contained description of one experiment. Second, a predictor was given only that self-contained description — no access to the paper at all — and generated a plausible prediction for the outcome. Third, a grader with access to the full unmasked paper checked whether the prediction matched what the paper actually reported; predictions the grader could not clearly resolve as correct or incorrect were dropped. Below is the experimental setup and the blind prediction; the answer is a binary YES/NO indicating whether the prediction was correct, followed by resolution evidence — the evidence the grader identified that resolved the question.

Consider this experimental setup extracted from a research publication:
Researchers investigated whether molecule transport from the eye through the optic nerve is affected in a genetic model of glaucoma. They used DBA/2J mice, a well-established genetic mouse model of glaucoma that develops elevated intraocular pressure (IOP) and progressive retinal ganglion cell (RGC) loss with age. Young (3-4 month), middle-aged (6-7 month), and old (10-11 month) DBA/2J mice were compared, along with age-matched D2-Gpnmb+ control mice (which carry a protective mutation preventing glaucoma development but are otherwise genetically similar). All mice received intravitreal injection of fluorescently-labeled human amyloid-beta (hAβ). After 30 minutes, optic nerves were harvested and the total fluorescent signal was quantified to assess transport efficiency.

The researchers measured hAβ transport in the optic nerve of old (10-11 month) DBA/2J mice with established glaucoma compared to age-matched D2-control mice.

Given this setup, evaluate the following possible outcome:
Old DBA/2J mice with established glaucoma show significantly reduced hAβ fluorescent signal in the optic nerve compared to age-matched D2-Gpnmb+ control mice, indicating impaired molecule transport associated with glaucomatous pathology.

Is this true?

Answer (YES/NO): NO